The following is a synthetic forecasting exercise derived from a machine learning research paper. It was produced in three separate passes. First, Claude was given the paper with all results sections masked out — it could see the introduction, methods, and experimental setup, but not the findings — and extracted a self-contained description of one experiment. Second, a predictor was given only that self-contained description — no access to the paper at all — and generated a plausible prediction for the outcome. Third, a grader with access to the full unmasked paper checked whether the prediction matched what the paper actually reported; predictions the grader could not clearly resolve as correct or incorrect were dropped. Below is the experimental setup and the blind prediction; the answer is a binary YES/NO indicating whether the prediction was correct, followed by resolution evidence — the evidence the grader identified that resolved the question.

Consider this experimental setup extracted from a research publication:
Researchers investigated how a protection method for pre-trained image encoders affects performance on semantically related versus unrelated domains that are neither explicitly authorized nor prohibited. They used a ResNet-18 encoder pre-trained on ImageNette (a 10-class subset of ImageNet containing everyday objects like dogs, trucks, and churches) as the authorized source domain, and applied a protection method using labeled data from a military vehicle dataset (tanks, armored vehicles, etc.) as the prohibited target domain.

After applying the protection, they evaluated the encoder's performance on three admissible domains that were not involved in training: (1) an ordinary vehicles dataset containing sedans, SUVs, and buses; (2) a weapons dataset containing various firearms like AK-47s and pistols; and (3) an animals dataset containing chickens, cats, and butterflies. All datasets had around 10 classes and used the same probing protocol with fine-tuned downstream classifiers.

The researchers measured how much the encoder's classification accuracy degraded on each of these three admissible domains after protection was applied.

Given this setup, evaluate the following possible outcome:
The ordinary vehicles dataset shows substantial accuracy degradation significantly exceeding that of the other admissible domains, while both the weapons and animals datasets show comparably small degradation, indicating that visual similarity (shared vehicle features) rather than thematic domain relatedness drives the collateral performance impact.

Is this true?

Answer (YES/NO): NO